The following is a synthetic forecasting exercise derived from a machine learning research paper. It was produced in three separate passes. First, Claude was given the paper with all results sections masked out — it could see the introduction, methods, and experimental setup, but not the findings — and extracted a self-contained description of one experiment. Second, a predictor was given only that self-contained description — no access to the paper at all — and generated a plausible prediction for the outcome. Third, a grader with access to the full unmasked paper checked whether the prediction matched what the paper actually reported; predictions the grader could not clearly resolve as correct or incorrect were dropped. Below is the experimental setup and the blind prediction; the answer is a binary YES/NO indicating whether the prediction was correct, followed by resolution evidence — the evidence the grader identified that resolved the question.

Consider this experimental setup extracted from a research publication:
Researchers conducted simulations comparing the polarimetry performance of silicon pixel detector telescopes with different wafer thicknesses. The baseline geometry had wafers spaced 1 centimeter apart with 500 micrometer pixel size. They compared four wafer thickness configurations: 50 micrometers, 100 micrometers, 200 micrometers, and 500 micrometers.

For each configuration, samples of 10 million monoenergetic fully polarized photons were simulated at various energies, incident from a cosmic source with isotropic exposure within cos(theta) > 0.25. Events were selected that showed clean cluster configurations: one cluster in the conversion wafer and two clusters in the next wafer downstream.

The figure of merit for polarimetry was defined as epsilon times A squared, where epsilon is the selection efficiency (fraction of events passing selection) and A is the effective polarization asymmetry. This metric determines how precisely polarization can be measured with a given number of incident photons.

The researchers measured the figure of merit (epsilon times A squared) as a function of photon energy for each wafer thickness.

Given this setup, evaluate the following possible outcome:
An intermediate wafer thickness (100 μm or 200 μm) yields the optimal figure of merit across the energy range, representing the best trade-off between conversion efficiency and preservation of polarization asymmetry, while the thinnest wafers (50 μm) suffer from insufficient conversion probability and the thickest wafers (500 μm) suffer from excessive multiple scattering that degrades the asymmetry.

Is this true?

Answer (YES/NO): NO